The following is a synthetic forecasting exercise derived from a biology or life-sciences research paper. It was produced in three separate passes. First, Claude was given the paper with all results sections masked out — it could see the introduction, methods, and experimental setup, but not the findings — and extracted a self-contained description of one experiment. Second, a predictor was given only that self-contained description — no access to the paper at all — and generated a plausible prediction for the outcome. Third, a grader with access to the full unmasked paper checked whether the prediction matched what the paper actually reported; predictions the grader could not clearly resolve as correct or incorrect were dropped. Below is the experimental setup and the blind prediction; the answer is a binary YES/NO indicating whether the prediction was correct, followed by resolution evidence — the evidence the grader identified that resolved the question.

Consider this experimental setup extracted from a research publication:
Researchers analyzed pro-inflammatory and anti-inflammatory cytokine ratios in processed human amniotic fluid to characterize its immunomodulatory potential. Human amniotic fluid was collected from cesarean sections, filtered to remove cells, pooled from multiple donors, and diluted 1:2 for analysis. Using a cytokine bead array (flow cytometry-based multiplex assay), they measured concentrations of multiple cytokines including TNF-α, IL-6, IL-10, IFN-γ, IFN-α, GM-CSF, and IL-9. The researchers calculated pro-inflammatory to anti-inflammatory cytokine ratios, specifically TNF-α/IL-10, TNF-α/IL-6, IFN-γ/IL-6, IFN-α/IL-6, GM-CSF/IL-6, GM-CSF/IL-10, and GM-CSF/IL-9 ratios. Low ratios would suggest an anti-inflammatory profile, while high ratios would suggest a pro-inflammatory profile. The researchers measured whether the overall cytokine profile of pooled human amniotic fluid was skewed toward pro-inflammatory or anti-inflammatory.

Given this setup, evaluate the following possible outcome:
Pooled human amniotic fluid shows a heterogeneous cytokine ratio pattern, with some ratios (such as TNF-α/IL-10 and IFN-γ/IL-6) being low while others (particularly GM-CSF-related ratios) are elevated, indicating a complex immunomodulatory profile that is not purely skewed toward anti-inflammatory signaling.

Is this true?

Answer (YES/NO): NO